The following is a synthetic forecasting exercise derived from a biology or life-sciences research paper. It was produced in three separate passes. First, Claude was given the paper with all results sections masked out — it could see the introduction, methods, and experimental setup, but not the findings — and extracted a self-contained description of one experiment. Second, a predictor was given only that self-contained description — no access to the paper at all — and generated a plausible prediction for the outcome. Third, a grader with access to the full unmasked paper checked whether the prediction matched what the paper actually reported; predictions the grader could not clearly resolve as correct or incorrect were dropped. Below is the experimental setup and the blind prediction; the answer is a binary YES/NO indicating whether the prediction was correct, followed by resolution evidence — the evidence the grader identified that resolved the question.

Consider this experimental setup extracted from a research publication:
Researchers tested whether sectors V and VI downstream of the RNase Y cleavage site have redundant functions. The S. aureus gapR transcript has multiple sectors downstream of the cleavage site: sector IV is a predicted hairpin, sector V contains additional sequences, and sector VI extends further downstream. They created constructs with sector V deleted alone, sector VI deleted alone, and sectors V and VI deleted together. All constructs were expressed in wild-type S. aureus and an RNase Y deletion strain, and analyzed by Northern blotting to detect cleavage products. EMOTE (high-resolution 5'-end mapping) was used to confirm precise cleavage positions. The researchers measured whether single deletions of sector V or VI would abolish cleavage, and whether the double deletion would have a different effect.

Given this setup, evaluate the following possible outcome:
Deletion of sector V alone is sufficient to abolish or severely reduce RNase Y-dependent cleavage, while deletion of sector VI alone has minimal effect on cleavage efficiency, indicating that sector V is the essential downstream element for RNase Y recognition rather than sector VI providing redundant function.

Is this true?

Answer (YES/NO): NO